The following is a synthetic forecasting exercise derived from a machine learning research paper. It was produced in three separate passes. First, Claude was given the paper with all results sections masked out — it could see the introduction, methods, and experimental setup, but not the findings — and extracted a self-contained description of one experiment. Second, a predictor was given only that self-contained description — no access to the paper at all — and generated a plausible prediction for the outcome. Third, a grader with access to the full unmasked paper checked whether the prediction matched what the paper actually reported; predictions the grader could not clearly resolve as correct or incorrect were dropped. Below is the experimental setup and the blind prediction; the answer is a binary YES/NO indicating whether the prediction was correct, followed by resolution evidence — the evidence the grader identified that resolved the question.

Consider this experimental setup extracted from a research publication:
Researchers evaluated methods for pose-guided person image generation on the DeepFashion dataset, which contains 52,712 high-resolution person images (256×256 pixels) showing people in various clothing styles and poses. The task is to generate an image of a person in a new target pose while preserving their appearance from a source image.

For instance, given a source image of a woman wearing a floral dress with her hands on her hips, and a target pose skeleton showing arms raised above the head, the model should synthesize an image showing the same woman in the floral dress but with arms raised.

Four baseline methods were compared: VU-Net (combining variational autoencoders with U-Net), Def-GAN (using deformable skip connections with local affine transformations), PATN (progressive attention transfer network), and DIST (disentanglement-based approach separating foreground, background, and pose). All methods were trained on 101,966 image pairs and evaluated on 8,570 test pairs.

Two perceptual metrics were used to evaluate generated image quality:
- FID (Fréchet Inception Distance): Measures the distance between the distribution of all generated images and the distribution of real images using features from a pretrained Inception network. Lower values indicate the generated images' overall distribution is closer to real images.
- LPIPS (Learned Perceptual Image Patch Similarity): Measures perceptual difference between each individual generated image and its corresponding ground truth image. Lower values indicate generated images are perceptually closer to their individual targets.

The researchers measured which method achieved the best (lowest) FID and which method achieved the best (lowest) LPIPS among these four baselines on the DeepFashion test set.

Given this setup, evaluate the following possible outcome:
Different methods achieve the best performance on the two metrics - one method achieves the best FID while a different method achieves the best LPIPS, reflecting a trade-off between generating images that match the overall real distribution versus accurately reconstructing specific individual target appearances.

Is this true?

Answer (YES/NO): YES